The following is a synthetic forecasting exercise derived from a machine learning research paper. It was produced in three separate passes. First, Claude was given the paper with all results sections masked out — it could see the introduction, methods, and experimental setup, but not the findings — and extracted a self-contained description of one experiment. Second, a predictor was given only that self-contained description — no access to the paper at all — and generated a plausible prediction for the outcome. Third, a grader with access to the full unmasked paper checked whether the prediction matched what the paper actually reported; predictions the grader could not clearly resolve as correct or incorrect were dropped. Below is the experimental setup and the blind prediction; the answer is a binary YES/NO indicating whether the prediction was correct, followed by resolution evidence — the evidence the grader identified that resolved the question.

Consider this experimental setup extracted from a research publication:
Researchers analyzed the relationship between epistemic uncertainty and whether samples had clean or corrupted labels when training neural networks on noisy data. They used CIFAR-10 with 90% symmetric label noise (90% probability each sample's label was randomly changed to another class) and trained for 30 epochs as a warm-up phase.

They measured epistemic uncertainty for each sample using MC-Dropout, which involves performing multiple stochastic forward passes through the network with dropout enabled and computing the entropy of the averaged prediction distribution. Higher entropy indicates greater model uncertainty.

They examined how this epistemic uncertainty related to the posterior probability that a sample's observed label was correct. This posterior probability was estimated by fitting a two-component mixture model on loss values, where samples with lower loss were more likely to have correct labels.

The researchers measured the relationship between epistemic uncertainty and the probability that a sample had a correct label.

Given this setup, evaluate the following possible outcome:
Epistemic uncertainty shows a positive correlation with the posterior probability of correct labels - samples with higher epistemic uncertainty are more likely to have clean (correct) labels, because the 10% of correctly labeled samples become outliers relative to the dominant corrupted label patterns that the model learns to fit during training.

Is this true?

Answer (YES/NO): NO